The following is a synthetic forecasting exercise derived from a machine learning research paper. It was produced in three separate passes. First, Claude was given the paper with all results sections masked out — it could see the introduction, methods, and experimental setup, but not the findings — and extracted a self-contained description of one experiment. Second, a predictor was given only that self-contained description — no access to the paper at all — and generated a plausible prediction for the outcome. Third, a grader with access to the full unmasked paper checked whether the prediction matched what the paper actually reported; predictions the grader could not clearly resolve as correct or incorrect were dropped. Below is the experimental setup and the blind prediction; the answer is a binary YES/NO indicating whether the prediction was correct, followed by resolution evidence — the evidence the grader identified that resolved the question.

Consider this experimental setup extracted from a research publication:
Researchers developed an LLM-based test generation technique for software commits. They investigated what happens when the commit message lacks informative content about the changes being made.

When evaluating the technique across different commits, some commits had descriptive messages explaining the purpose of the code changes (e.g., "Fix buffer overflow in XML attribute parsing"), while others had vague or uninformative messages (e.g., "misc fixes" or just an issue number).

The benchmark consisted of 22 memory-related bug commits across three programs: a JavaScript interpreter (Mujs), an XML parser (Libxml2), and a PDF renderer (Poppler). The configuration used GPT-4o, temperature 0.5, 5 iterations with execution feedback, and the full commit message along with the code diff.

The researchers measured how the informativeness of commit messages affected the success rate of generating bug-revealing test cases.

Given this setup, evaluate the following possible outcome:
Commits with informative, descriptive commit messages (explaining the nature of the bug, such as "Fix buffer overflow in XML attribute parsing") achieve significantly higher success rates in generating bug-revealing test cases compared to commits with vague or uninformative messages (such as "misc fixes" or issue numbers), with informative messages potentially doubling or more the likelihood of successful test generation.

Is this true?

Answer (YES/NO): NO